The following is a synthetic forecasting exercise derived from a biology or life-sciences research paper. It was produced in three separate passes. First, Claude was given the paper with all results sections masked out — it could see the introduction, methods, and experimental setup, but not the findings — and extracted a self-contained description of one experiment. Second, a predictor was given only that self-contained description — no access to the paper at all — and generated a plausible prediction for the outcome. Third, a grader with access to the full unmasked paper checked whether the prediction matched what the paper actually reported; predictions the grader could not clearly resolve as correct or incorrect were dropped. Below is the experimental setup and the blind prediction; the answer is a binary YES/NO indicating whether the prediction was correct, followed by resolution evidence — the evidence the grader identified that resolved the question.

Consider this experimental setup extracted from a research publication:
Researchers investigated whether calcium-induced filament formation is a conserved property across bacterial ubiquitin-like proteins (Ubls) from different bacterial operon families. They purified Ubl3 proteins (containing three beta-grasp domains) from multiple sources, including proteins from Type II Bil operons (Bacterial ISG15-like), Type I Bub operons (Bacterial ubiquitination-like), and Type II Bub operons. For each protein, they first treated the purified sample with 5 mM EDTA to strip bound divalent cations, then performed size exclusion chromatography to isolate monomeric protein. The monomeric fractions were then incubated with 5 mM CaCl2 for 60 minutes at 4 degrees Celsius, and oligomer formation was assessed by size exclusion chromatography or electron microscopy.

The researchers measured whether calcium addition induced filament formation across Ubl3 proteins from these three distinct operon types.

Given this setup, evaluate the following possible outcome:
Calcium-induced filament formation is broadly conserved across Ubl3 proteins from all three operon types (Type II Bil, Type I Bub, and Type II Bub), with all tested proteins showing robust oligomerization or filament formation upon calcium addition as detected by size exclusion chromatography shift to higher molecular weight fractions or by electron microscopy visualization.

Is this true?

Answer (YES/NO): YES